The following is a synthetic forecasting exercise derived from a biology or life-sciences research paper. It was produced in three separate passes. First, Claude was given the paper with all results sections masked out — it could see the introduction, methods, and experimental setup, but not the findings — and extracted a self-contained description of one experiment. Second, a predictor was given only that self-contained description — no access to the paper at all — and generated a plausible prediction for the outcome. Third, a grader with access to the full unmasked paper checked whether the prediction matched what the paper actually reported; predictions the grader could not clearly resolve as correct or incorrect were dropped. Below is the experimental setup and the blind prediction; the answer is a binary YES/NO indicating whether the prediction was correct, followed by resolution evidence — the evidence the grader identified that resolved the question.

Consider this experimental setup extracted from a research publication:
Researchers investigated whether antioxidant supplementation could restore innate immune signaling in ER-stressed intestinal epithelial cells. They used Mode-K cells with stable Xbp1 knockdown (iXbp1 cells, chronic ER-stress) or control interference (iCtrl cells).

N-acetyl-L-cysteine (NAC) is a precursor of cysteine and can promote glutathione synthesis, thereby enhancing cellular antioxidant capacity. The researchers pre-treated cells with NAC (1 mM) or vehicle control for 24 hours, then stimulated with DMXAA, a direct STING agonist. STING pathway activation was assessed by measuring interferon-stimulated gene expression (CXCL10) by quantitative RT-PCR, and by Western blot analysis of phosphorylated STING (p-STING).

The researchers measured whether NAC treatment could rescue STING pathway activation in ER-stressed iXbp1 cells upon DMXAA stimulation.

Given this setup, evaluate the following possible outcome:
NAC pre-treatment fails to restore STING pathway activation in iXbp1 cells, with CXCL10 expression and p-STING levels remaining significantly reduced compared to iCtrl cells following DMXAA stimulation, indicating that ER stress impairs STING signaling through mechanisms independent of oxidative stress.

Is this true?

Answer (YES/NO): NO